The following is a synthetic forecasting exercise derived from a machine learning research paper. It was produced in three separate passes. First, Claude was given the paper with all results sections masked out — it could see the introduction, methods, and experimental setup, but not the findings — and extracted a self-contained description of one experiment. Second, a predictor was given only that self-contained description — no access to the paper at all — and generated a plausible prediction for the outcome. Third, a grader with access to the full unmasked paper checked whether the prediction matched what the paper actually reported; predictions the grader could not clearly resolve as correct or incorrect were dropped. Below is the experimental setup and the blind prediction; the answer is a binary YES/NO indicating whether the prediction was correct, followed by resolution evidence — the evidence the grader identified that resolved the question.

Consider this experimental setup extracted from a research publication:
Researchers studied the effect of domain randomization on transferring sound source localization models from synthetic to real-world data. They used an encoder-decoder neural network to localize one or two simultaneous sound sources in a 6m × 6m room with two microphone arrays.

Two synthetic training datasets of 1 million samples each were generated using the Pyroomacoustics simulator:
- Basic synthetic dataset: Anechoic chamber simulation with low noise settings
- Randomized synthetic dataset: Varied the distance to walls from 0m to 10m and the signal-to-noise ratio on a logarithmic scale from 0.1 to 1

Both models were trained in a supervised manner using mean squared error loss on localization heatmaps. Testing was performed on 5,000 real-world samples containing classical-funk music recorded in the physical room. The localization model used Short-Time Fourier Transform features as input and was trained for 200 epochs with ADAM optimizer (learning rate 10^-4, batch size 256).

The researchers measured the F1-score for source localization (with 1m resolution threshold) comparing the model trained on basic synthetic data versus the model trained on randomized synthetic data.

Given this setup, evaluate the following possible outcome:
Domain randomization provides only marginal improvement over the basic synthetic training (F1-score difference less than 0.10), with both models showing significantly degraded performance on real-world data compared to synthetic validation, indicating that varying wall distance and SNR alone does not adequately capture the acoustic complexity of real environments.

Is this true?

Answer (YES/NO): YES